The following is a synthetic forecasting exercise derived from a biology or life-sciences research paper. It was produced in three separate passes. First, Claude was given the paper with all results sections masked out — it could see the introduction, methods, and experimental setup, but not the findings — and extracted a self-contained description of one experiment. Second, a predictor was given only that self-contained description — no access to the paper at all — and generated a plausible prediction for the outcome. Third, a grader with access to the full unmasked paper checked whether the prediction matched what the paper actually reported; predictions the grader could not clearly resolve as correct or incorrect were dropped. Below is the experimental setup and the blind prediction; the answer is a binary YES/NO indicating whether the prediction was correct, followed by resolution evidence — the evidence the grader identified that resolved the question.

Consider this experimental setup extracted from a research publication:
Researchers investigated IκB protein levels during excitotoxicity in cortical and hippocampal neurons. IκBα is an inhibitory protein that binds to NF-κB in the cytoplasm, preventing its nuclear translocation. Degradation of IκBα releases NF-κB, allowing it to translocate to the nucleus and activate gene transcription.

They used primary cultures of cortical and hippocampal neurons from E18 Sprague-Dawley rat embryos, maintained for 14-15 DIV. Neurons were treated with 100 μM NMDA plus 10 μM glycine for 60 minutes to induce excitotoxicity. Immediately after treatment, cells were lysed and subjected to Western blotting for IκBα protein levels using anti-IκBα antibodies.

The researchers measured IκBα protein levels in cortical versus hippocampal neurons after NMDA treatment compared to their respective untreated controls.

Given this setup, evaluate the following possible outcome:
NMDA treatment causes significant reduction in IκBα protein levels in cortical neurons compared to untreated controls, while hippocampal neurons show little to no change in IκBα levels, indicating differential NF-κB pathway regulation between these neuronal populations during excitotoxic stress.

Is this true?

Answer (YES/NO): NO